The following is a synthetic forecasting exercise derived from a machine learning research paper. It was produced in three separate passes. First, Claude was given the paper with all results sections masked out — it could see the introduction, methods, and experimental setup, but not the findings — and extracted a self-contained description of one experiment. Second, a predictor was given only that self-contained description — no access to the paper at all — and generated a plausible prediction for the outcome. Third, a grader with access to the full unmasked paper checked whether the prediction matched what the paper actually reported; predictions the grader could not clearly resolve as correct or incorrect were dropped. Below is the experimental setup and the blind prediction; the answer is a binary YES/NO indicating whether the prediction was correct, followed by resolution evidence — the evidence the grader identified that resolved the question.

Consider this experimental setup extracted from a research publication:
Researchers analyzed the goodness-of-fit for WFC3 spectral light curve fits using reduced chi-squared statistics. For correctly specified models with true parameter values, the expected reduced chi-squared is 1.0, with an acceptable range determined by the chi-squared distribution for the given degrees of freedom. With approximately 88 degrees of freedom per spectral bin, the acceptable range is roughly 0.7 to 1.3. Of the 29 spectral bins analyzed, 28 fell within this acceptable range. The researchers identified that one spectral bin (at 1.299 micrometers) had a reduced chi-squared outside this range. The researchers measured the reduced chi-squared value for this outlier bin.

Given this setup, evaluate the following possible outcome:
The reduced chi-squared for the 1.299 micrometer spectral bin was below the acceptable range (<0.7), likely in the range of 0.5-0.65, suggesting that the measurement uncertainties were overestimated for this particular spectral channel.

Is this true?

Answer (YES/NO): YES